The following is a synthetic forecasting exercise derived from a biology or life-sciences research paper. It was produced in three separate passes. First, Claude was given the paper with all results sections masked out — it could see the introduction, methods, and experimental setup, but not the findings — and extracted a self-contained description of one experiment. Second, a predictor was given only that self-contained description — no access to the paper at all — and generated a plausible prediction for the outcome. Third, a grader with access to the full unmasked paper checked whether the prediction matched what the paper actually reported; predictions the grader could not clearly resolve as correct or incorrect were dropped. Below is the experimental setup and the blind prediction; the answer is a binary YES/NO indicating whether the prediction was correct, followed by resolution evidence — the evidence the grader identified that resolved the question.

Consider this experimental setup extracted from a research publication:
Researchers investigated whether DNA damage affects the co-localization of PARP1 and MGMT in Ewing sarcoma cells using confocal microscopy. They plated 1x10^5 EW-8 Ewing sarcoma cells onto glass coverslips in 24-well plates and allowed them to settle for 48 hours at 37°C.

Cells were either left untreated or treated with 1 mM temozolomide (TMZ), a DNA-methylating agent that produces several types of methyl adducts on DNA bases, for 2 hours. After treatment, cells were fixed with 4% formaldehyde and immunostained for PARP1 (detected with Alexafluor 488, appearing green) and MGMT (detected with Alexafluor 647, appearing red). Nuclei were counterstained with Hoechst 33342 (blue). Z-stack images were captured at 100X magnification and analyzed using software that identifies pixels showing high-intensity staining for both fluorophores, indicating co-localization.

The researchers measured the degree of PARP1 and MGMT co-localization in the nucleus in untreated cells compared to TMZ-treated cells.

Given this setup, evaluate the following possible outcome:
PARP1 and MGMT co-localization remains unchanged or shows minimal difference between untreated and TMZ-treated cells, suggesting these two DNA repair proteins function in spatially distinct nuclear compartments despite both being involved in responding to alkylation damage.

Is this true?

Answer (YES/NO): NO